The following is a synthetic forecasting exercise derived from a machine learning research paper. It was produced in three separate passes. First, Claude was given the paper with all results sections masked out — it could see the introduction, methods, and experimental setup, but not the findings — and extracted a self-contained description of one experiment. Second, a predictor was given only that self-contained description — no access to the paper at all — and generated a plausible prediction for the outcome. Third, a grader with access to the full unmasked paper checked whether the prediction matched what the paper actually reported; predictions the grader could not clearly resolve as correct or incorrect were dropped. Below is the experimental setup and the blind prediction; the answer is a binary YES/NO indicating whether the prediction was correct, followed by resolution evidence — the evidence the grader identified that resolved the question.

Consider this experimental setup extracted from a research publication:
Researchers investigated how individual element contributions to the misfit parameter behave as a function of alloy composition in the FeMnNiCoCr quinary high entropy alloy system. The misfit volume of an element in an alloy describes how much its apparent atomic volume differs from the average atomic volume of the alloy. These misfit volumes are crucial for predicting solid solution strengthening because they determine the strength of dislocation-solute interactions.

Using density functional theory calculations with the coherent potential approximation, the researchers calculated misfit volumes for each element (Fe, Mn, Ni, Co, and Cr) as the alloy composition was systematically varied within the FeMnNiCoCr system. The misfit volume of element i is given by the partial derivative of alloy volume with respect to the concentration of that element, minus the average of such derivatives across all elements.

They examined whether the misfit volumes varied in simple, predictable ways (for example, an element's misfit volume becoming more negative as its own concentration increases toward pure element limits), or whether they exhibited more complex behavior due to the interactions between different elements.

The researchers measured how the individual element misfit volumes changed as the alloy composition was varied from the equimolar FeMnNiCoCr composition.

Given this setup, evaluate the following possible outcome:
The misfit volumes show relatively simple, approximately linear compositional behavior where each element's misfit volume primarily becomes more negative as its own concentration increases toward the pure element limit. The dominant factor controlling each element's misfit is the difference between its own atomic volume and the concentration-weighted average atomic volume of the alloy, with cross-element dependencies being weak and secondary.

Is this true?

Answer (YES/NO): NO